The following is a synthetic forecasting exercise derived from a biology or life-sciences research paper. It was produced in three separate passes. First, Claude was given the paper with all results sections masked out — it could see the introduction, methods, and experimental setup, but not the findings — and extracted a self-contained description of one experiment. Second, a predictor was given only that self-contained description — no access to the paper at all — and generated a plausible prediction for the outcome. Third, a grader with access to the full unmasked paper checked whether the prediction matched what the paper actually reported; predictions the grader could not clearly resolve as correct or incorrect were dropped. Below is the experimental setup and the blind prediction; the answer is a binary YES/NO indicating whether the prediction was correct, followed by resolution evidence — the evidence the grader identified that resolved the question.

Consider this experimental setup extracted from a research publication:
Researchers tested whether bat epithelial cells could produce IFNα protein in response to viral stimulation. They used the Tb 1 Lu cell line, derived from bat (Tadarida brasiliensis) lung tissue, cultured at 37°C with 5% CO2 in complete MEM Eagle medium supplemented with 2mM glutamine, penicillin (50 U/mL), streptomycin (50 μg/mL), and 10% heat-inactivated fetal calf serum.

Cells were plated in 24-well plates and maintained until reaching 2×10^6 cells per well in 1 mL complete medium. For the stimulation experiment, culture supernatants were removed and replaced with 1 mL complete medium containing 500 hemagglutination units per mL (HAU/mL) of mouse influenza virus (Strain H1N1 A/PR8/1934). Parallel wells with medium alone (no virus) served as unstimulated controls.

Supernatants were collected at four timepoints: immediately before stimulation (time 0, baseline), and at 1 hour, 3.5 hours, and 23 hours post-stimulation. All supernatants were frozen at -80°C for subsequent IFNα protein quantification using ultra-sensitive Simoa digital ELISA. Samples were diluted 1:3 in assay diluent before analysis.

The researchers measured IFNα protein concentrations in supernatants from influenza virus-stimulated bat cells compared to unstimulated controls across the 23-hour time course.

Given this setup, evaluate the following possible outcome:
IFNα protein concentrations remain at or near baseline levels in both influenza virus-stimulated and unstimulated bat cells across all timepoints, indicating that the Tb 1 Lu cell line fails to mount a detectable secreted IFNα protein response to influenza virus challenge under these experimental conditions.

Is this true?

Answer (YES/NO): NO